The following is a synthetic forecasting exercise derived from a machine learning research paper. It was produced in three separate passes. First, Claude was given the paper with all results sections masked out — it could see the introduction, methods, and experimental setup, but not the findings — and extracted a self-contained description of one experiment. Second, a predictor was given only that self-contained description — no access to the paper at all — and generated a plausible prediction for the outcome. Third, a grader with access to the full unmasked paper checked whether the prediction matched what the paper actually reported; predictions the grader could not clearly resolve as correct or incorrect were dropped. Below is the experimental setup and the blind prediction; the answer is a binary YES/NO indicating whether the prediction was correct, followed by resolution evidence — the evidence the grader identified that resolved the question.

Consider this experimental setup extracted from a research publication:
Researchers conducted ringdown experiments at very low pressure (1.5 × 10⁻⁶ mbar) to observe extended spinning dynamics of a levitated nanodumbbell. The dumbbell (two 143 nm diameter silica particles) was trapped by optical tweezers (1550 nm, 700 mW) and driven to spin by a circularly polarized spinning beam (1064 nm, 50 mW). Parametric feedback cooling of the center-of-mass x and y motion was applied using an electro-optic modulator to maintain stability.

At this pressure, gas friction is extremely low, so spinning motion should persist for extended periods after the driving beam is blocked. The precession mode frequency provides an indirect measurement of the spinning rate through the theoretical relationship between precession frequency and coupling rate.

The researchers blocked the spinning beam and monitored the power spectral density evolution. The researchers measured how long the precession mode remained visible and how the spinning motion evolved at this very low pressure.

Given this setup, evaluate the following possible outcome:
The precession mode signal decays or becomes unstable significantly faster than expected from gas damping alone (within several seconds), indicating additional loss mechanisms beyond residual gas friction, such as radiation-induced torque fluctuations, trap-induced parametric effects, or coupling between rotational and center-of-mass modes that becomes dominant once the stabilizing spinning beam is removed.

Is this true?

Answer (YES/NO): NO